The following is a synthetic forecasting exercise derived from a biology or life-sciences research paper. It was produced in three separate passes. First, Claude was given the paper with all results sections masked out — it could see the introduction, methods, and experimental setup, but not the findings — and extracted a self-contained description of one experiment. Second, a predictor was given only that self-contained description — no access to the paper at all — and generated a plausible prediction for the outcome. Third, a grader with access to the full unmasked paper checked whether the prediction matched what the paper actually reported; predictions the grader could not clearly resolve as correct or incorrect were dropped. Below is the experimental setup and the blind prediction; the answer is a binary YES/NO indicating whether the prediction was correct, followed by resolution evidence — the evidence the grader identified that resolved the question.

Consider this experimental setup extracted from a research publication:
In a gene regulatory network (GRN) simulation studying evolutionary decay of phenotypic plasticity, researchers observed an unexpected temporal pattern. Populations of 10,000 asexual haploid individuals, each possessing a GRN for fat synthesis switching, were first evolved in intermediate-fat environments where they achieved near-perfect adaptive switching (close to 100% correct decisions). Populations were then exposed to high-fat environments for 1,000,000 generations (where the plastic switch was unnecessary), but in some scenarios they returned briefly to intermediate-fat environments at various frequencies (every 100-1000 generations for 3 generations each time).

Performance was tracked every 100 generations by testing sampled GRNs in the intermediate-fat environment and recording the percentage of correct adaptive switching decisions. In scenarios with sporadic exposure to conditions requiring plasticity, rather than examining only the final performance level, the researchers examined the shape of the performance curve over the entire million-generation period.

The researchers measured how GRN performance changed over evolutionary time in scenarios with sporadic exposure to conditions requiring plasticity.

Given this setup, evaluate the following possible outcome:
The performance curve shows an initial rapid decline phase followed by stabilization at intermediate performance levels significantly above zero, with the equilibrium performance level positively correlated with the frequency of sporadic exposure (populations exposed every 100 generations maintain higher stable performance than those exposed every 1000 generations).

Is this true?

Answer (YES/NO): NO